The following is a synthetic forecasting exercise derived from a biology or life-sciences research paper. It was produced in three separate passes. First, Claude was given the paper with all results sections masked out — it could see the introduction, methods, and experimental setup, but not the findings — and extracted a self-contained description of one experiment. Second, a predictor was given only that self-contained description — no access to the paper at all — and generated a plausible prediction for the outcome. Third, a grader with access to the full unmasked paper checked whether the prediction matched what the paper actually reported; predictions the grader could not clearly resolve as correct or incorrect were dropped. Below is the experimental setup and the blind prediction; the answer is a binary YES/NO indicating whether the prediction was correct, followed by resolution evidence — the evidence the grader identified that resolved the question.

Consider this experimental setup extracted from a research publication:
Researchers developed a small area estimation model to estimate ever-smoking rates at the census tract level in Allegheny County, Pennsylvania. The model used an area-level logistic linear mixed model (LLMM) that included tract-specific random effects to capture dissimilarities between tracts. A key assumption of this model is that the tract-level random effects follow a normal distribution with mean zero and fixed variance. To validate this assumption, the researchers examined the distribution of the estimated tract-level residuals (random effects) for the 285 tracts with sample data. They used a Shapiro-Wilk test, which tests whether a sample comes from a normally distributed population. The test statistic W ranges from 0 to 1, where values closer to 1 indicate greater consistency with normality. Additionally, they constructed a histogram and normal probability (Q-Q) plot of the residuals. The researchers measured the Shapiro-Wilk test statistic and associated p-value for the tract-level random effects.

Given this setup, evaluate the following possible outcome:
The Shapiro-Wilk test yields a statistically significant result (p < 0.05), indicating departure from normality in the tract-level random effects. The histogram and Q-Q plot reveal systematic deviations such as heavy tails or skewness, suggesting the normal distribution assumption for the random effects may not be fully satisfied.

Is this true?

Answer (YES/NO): NO